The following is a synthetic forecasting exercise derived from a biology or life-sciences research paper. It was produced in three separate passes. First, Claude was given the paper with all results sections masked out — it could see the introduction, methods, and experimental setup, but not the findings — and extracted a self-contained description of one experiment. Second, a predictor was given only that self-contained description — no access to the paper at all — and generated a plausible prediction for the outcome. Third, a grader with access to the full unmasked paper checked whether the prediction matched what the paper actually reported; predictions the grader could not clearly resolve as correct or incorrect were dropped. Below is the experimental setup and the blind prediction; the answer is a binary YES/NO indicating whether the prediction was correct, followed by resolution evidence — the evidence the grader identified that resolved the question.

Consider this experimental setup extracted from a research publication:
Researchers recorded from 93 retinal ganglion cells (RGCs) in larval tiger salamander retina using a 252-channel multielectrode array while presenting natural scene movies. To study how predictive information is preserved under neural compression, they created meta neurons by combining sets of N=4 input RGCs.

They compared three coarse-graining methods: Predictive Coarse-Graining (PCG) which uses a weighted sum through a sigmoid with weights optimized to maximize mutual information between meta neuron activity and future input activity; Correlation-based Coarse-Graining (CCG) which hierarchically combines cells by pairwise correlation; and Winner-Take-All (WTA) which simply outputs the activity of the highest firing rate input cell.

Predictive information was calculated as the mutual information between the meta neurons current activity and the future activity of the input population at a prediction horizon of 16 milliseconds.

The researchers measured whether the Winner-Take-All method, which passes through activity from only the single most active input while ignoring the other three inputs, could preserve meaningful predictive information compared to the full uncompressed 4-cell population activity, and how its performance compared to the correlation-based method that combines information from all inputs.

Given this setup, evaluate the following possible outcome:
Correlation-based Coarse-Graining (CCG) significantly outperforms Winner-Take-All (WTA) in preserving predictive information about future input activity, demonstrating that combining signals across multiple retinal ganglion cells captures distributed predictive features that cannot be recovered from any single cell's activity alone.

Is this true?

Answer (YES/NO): NO